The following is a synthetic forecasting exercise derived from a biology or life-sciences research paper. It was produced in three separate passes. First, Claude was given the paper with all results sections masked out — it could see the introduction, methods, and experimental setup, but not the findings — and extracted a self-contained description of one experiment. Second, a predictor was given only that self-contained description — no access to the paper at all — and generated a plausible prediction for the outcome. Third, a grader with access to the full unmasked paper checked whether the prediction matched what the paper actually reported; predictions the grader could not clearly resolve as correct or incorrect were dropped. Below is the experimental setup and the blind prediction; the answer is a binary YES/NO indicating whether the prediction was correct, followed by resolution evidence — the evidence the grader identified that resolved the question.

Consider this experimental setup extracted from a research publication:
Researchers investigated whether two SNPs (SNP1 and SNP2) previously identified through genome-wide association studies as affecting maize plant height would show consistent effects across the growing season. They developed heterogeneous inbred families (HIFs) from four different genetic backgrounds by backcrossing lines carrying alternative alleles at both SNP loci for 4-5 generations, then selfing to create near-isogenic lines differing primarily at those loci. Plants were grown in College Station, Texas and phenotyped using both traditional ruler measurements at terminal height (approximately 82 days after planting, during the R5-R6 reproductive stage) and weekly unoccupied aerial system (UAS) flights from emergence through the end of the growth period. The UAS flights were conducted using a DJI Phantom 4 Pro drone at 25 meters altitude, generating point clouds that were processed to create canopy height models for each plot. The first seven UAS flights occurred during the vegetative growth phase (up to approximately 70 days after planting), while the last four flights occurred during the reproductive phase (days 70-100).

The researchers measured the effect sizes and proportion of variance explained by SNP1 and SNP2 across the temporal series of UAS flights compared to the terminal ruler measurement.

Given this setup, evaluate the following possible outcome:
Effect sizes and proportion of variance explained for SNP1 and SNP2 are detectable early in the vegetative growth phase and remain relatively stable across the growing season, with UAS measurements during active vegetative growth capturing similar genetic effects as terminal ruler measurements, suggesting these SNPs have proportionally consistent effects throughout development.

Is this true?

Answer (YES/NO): NO